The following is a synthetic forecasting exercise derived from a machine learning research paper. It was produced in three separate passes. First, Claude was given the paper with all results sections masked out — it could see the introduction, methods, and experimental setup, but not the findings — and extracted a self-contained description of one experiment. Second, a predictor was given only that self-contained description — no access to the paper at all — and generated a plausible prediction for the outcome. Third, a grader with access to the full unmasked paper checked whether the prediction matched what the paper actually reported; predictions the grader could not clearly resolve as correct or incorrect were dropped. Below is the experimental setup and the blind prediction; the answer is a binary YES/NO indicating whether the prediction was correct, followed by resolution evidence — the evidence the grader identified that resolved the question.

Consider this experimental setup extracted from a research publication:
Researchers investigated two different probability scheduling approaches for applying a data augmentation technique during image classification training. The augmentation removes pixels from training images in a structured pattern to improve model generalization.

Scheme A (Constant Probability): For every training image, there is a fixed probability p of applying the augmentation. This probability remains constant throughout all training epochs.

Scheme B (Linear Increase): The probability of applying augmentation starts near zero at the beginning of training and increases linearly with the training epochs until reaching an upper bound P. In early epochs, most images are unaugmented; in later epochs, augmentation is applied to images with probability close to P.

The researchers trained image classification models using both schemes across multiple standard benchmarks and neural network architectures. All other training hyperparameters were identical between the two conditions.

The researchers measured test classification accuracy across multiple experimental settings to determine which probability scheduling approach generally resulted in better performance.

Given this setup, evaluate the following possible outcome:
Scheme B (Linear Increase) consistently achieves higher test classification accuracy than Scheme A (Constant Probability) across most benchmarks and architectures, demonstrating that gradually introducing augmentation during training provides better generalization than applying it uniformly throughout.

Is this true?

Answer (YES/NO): YES